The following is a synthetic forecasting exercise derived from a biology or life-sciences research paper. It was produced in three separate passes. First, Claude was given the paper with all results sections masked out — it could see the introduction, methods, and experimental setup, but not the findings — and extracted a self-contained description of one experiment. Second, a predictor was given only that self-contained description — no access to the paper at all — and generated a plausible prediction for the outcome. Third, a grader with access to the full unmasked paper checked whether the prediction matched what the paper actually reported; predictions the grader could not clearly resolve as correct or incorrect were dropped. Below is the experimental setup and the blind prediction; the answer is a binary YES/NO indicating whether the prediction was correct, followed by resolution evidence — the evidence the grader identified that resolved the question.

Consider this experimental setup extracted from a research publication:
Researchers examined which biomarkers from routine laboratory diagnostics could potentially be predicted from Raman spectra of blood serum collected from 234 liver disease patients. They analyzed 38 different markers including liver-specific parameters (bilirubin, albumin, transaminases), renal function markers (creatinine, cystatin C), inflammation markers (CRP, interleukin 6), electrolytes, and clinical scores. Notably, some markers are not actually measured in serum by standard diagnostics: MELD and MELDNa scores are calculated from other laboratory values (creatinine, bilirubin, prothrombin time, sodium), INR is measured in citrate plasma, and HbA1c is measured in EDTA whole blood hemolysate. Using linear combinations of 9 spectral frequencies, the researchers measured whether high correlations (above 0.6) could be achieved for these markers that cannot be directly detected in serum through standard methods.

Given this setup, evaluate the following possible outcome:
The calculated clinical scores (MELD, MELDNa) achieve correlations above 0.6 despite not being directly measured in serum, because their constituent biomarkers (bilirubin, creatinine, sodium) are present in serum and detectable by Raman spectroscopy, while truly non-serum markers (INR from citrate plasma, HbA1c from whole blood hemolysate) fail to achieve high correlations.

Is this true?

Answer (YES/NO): NO